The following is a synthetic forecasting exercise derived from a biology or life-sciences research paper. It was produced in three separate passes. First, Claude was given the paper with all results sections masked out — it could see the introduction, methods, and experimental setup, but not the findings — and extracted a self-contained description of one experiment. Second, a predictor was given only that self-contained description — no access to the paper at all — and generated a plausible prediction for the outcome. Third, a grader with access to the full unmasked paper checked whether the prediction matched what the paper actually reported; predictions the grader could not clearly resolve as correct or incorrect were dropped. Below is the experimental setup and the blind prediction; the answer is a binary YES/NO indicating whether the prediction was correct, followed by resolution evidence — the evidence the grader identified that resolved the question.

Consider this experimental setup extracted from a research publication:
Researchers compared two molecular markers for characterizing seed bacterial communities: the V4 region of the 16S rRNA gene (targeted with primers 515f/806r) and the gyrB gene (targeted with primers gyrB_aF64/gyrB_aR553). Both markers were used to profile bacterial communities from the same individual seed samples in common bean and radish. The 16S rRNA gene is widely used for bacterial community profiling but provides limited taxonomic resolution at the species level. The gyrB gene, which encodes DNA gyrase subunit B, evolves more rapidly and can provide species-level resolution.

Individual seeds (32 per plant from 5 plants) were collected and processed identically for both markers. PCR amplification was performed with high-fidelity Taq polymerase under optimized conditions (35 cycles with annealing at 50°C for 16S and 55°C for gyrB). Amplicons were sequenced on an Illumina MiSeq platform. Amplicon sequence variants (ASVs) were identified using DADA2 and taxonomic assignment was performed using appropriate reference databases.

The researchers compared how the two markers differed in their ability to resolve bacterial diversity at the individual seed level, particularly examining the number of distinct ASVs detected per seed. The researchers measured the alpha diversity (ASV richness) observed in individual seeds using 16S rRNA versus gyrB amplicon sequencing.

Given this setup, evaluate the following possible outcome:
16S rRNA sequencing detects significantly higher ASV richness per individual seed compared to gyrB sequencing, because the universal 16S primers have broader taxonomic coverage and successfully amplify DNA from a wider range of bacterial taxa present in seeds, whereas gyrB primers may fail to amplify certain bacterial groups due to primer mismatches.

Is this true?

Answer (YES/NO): NO